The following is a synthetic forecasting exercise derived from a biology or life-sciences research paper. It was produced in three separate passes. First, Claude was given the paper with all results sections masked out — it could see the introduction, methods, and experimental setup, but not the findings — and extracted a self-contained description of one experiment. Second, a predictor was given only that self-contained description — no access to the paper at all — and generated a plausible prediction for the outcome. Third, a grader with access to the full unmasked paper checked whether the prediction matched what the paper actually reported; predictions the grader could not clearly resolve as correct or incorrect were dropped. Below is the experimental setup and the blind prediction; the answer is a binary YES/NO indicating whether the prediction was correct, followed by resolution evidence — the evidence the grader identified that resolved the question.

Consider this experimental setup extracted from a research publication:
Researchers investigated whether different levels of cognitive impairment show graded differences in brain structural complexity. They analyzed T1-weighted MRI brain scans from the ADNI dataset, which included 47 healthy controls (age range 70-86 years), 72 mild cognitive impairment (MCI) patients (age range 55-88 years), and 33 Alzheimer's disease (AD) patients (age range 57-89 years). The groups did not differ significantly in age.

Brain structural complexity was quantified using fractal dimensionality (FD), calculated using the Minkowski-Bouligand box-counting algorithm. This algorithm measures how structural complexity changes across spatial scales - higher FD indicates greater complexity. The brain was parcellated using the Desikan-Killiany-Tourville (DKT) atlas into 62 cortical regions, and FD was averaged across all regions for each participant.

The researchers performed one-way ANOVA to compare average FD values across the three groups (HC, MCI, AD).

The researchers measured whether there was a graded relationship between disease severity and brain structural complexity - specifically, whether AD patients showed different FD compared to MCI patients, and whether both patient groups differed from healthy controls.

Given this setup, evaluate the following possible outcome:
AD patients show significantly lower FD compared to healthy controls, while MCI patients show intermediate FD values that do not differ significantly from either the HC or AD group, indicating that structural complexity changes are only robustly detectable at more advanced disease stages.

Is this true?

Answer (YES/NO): NO